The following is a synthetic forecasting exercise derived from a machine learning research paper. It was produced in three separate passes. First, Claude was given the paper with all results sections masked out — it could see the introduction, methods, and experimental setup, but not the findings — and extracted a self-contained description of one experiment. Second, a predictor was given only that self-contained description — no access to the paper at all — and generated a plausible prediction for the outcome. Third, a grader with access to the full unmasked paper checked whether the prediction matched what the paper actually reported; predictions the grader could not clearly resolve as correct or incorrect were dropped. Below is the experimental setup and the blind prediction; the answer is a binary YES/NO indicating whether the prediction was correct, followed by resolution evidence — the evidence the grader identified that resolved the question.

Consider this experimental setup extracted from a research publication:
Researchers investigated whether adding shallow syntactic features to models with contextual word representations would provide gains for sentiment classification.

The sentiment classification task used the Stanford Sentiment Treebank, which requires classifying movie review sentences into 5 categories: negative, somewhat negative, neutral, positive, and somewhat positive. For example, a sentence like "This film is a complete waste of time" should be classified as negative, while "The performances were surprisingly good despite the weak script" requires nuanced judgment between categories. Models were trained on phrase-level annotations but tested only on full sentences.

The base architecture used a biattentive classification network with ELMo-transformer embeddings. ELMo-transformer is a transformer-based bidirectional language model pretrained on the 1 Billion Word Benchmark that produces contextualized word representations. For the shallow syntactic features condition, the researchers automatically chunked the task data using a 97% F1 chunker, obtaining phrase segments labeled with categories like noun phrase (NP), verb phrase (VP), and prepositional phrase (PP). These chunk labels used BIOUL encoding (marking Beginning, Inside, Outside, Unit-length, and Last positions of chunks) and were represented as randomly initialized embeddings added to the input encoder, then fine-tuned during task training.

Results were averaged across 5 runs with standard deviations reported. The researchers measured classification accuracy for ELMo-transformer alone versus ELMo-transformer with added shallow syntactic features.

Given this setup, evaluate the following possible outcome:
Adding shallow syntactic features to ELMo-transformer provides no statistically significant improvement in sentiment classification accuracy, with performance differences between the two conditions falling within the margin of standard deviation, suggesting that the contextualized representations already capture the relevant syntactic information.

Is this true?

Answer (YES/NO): YES